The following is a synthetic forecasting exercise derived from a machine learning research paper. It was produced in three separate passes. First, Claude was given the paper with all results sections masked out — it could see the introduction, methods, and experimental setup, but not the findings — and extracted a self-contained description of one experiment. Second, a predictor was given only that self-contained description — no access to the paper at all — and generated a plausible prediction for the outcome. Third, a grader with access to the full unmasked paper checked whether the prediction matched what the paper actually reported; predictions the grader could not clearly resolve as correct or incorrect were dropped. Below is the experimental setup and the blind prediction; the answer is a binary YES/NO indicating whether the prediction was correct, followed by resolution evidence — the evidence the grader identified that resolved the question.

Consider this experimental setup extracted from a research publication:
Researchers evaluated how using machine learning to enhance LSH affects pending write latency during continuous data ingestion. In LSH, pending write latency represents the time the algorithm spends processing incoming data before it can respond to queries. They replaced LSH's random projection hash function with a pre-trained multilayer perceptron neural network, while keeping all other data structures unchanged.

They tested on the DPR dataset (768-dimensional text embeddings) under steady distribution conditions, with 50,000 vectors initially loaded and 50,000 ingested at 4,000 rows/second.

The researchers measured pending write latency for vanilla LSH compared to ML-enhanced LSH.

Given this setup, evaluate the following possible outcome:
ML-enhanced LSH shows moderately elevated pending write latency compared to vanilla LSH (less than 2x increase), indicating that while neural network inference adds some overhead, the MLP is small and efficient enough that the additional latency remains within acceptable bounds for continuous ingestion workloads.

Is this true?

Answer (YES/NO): NO